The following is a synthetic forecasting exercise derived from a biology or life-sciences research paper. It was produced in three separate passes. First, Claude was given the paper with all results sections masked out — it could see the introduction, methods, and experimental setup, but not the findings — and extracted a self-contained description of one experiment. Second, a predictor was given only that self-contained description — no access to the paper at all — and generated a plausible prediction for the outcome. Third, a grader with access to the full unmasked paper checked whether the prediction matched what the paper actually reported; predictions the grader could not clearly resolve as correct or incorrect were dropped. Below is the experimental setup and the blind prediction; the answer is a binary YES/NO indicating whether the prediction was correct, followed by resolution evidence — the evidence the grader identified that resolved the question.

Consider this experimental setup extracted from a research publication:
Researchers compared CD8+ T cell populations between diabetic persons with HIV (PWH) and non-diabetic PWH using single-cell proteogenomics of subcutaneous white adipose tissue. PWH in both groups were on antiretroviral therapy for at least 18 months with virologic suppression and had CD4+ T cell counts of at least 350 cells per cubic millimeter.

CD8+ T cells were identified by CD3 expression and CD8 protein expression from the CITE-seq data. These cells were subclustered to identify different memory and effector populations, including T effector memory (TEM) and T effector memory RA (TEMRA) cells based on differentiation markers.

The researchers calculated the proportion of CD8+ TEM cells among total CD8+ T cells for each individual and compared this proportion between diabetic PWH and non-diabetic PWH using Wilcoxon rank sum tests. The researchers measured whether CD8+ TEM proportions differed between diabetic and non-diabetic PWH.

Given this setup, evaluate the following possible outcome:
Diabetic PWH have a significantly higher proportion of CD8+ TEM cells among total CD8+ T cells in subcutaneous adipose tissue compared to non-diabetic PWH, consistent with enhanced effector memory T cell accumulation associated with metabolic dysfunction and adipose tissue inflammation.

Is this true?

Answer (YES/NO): NO